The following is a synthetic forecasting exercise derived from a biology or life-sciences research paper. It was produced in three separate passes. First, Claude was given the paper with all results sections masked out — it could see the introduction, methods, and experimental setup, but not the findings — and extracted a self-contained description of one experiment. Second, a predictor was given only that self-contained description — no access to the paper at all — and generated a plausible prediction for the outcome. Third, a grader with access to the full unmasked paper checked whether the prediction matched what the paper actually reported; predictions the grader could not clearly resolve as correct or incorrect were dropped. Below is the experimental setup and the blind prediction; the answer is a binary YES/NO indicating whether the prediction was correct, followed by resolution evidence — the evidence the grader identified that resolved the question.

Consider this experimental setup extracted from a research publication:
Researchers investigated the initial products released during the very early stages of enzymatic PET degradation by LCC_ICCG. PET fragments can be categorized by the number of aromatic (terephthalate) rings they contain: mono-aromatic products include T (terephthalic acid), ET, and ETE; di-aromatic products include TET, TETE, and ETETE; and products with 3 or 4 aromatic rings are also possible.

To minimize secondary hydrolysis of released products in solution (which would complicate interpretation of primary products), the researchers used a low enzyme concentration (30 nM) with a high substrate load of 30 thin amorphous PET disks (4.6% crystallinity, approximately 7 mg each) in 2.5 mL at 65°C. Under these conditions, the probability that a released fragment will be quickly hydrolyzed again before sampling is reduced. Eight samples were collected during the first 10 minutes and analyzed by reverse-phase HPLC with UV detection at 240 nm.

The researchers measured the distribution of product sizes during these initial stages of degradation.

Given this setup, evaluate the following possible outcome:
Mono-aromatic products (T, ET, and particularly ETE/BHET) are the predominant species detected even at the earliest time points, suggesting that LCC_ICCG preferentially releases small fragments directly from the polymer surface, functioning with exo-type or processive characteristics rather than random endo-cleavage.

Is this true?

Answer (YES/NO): NO